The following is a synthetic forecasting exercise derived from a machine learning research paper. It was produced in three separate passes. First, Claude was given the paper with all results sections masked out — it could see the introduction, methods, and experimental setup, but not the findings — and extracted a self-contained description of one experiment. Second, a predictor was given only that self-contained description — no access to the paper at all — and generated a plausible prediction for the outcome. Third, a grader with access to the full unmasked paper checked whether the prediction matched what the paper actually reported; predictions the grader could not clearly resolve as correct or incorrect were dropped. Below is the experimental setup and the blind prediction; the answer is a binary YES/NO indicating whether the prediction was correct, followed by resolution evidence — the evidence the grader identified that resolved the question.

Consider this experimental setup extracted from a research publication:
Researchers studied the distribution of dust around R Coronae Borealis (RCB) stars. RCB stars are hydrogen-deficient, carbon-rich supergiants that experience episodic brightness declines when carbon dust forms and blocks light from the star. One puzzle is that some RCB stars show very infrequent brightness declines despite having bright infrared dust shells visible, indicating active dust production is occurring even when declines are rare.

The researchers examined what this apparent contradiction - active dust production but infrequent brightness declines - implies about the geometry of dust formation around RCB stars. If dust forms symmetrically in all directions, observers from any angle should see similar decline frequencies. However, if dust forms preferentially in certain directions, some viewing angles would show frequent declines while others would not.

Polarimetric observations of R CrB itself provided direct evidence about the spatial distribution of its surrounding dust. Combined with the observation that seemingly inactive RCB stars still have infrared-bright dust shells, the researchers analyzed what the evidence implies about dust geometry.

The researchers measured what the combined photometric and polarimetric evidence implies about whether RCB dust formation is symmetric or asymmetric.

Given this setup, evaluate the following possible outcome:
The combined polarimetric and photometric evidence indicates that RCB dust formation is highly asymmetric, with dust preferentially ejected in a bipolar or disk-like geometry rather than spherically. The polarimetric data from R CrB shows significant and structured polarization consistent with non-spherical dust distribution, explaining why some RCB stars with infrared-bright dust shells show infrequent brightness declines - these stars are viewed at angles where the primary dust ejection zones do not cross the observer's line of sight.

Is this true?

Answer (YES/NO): YES